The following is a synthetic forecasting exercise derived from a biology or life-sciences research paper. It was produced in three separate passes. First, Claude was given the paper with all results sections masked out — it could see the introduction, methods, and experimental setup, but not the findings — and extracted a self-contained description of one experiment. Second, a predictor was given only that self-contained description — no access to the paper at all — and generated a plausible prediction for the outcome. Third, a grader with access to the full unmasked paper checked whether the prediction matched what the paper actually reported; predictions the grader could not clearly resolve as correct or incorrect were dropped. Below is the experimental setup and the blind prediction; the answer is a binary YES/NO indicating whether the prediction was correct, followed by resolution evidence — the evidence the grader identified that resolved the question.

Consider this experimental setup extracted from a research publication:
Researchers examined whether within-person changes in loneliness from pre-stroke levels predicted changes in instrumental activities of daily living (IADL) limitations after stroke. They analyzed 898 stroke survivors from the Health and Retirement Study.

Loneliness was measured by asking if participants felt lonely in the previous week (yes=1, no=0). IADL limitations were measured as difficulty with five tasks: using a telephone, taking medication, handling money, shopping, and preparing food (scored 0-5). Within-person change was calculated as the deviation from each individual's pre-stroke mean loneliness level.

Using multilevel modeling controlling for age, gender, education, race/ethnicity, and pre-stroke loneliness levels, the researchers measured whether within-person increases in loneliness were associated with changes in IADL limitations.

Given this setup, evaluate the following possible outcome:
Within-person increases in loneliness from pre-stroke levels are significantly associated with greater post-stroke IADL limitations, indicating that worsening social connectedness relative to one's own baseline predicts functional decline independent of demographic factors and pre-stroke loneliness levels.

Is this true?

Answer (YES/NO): NO